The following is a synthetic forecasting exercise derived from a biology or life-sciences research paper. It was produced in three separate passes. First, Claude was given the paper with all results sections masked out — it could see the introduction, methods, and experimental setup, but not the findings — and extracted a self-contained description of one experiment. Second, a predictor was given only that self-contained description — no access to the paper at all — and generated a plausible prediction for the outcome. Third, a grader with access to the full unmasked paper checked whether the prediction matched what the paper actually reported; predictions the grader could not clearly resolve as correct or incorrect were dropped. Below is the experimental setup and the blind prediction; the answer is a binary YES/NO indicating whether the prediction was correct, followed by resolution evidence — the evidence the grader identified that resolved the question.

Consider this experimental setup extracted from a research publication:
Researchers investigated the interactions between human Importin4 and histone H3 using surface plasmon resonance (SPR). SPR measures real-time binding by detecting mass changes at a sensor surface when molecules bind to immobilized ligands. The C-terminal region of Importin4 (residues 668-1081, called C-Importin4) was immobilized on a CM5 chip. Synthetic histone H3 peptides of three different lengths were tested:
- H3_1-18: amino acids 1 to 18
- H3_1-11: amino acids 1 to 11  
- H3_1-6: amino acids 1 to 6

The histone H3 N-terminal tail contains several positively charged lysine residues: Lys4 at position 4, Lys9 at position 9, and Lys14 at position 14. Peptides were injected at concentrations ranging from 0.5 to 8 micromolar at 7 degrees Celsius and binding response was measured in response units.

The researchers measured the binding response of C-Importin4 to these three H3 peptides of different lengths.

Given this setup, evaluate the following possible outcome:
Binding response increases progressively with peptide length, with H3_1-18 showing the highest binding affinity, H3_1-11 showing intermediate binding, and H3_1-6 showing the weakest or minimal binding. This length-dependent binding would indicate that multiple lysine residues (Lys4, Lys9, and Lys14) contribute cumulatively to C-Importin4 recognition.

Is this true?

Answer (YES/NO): NO